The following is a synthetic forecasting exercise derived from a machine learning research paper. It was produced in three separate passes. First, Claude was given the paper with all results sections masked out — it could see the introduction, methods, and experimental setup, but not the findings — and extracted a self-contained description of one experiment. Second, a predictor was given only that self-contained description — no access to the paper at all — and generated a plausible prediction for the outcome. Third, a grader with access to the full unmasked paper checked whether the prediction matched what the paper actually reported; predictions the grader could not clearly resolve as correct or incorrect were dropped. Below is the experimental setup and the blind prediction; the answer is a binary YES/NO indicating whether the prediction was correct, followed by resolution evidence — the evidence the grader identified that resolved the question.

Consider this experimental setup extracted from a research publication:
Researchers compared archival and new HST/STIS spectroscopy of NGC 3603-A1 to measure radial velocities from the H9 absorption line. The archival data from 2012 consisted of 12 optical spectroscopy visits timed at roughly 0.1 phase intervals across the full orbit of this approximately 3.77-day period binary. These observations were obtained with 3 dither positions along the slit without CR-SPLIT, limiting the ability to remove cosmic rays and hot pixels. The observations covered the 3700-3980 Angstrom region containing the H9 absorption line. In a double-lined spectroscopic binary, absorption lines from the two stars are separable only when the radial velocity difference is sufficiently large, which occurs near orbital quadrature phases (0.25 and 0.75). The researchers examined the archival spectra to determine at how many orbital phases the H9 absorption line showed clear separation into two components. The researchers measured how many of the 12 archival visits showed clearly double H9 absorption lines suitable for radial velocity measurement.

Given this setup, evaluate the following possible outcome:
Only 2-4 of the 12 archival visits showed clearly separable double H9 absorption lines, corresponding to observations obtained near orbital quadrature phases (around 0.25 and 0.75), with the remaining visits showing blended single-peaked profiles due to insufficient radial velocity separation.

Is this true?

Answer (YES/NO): YES